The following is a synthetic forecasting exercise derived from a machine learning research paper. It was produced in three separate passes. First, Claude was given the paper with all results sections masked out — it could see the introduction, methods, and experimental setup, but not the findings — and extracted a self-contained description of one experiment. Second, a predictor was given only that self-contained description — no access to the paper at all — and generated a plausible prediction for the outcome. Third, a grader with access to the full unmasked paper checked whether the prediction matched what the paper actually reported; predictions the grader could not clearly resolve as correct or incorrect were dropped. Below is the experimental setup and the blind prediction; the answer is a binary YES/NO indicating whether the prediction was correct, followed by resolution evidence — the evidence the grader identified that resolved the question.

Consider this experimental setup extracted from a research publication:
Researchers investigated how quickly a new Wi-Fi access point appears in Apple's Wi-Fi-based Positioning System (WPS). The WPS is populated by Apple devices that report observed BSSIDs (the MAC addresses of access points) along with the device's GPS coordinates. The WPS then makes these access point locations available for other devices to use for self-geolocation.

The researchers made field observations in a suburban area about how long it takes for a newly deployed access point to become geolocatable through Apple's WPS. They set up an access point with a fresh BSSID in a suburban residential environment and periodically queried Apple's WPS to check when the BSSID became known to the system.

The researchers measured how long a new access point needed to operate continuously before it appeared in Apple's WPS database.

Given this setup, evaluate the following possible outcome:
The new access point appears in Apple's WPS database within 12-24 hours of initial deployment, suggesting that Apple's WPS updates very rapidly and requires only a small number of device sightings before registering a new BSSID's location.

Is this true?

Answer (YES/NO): NO